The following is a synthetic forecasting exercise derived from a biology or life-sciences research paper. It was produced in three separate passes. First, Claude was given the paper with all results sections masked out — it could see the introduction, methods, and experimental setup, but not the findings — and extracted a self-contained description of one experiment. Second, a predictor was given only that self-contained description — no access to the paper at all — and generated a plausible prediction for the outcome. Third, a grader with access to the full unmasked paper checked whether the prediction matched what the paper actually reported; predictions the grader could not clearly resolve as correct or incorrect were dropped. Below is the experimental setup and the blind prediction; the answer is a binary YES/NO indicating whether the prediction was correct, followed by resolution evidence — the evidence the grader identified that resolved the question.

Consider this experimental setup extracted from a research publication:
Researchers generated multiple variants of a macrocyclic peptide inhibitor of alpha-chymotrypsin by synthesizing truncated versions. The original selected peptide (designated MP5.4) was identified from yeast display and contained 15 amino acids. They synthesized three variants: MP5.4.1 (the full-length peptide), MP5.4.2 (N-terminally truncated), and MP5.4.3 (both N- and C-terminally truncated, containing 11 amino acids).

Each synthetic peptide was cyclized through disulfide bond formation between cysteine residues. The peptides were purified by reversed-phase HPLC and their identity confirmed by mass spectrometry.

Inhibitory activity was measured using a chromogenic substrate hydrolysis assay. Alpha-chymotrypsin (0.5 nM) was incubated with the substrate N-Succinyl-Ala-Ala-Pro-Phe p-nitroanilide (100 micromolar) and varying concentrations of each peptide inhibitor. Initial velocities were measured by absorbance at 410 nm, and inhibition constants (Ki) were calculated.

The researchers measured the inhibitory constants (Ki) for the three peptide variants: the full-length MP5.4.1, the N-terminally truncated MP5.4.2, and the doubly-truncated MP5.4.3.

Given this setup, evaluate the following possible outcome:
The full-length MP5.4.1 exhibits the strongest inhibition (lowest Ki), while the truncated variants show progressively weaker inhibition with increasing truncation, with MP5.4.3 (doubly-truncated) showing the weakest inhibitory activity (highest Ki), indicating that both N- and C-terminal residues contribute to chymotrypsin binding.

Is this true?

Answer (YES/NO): NO